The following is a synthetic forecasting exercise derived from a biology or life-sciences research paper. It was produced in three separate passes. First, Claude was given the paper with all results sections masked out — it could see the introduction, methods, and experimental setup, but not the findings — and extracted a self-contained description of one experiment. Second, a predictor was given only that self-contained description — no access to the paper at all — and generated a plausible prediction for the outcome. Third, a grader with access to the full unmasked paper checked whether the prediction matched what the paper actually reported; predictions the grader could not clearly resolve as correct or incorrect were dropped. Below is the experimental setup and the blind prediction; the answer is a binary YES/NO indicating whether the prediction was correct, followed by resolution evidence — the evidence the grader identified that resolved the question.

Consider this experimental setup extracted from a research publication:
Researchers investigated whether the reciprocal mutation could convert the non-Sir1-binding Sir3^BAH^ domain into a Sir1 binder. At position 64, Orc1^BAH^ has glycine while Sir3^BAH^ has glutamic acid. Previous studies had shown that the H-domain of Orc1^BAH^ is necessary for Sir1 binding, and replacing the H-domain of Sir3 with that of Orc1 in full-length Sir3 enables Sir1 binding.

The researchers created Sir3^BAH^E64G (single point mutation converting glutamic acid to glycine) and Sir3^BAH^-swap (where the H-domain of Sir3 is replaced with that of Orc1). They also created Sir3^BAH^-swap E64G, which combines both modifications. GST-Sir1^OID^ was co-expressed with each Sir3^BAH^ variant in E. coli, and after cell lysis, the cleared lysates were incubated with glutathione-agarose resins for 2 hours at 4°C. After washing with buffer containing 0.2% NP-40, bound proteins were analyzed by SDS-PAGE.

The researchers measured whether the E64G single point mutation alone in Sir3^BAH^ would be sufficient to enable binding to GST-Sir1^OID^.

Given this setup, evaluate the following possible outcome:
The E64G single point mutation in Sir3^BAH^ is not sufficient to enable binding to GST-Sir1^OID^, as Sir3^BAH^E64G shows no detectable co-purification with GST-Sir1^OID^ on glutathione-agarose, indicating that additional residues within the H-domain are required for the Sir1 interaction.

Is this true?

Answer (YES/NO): YES